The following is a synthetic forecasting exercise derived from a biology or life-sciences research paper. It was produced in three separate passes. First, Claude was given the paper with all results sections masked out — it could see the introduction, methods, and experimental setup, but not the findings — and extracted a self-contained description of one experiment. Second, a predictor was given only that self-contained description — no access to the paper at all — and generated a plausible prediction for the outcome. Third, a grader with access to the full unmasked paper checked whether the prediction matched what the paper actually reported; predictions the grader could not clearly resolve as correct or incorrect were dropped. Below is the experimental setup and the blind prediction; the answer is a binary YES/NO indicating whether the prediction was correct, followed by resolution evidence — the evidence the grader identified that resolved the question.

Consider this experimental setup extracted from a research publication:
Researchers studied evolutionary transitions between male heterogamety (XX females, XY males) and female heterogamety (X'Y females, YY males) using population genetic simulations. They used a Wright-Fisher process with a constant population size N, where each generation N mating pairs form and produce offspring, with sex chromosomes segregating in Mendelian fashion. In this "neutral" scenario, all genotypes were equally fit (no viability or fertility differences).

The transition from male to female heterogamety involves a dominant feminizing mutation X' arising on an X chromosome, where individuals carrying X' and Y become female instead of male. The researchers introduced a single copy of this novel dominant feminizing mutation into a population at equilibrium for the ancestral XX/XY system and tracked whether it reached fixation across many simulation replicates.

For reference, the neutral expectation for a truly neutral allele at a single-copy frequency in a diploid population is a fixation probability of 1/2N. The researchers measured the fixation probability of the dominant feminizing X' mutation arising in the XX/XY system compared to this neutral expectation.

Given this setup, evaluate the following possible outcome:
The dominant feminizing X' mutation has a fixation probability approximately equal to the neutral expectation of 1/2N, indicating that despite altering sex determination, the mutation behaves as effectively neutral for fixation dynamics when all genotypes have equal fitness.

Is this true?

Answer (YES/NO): NO